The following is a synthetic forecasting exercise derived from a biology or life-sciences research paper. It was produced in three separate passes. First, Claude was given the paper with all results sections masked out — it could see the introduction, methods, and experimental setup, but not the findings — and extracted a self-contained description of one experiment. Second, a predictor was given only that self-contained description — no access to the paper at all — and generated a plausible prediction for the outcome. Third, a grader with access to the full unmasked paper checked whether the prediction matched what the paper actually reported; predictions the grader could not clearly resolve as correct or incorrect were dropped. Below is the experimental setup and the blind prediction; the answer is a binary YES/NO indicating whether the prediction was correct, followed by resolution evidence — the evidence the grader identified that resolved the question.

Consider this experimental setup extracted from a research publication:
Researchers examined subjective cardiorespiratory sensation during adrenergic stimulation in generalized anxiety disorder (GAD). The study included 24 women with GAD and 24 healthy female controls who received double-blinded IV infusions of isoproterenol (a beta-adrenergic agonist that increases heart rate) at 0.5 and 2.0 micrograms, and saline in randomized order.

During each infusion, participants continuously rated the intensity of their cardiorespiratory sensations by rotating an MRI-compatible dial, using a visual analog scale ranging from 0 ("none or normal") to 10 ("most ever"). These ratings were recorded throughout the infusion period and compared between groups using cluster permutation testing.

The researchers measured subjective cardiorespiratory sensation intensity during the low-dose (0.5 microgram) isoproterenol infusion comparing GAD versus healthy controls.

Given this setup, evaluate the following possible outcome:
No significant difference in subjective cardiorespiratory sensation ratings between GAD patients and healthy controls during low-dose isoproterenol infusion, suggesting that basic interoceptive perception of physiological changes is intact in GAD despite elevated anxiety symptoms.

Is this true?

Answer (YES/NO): NO